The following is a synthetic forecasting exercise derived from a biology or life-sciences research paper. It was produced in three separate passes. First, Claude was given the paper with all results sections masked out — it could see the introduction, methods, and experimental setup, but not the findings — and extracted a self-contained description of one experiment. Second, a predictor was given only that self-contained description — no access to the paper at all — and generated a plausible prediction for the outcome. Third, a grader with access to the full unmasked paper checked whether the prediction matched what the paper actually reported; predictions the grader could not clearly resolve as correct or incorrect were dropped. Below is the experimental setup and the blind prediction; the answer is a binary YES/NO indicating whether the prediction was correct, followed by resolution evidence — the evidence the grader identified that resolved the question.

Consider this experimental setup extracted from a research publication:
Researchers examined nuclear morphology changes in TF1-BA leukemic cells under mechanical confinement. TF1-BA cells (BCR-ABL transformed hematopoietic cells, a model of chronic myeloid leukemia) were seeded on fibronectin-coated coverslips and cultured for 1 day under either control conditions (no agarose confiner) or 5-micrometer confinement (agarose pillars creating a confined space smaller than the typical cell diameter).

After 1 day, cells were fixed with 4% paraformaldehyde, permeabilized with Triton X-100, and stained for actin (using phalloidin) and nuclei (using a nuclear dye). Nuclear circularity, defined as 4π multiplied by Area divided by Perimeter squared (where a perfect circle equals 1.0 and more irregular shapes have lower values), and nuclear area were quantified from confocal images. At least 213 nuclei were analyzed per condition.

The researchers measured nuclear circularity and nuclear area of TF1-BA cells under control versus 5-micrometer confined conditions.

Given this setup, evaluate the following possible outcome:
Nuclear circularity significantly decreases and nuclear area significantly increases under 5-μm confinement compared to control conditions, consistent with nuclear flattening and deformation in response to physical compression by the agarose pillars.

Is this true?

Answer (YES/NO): YES